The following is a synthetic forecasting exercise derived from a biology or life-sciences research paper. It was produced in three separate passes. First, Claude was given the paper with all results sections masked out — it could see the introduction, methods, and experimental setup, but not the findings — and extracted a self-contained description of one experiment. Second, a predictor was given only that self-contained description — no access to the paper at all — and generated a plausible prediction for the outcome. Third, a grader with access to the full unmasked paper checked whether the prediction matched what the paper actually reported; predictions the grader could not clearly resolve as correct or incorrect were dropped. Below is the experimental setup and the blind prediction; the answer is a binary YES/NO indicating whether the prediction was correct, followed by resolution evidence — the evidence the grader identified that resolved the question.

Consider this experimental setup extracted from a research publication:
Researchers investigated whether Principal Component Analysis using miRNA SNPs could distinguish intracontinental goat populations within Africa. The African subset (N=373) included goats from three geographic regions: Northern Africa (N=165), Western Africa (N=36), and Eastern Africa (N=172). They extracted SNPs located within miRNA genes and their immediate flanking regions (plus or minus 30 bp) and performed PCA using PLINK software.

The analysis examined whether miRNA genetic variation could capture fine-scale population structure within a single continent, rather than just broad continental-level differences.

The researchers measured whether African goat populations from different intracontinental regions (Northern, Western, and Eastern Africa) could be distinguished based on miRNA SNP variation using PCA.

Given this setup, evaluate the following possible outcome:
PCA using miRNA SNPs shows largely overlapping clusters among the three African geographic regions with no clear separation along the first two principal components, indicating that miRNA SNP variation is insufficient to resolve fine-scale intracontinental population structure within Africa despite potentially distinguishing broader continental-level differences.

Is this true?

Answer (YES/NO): NO